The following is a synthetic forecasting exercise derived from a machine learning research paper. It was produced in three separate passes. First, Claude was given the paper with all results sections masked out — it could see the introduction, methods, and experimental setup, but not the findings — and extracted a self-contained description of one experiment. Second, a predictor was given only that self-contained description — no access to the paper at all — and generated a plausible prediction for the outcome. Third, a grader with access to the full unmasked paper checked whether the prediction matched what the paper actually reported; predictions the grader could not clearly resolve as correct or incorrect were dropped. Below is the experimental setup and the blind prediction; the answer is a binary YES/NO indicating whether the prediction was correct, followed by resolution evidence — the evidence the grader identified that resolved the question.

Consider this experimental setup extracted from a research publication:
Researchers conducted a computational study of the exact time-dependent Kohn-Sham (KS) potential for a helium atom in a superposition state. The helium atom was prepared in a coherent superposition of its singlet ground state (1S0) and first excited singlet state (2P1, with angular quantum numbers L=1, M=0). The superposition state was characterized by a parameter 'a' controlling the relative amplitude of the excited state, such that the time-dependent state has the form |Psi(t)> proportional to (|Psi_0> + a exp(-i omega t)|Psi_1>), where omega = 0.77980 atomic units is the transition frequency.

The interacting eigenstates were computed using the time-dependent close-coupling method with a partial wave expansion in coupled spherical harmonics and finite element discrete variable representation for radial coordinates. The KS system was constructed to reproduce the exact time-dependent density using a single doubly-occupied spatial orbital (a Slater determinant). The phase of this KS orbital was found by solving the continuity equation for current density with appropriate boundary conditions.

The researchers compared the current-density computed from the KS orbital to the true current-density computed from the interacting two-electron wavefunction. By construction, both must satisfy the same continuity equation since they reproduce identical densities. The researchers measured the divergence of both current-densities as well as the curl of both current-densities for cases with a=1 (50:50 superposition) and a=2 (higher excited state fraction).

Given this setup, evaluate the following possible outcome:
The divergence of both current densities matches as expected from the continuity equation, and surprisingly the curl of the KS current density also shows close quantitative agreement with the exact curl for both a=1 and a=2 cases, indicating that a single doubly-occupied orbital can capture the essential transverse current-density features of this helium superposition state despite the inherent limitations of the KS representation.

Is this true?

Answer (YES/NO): NO